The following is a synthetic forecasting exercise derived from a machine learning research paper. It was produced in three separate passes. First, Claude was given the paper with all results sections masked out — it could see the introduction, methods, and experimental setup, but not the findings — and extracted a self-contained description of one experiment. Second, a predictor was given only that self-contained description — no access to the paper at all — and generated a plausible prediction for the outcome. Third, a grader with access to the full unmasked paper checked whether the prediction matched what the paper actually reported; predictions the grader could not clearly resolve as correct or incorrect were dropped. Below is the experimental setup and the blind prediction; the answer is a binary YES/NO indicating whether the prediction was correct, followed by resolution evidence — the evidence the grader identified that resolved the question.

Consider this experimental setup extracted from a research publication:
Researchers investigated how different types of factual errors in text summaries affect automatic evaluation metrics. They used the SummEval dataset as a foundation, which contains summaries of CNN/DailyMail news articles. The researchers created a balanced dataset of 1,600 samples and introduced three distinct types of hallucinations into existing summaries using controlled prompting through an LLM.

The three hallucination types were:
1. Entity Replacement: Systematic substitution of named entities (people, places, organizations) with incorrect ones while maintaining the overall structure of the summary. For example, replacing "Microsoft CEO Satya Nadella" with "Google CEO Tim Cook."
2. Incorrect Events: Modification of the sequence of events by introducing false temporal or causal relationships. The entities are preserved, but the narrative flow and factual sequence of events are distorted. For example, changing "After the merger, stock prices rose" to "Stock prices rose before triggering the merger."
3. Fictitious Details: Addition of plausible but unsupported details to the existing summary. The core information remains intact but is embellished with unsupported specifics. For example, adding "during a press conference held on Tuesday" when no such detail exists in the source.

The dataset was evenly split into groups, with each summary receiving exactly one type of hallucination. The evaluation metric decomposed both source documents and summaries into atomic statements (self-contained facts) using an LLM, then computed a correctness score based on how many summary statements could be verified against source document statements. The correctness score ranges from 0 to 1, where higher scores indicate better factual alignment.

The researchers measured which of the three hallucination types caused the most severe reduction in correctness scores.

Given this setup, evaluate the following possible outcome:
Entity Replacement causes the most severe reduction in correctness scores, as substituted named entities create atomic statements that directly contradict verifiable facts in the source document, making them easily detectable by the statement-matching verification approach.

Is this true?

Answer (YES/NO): NO